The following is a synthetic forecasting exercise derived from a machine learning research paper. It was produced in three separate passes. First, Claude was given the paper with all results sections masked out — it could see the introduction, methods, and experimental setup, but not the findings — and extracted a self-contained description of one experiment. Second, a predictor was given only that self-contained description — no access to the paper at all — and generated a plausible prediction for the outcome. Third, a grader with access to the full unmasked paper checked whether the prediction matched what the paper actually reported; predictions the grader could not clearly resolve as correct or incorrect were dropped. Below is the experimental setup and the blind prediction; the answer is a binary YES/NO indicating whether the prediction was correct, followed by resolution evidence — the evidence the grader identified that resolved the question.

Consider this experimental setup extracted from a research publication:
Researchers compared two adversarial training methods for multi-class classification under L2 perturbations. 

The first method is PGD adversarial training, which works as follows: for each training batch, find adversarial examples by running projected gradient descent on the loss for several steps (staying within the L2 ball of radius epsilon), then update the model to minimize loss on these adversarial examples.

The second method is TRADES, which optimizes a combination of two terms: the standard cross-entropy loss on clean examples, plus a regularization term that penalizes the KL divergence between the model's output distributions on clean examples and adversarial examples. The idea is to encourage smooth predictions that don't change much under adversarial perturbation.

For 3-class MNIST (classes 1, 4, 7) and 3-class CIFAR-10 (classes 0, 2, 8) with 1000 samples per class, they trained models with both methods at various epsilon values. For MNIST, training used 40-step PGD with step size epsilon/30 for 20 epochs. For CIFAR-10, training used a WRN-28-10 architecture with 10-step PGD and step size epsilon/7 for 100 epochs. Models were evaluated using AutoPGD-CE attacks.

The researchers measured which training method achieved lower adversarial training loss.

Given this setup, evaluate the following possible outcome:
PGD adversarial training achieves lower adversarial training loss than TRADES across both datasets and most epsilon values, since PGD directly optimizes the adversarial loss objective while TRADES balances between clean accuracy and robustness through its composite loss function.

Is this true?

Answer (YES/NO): NO